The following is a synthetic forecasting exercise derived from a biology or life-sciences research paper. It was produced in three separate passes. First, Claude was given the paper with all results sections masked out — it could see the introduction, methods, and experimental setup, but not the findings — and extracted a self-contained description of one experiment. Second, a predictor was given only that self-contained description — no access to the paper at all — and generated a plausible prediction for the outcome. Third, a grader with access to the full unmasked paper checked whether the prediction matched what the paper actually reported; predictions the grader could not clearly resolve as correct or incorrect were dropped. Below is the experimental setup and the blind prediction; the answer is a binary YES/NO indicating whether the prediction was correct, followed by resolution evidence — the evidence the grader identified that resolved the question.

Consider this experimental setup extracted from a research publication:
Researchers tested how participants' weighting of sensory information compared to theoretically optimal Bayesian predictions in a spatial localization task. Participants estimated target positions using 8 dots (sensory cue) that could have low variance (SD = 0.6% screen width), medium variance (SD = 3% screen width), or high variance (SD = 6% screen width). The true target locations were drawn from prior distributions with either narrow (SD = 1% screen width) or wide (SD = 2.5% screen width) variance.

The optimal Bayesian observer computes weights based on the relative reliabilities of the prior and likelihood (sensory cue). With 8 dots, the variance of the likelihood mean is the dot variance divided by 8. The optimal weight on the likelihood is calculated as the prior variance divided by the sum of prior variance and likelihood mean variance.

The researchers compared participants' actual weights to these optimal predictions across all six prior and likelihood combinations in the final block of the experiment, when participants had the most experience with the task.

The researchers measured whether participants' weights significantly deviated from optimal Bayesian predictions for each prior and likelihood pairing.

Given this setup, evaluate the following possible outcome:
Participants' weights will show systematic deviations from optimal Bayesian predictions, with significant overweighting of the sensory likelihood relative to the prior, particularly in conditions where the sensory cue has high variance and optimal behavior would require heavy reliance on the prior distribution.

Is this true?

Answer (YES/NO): YES